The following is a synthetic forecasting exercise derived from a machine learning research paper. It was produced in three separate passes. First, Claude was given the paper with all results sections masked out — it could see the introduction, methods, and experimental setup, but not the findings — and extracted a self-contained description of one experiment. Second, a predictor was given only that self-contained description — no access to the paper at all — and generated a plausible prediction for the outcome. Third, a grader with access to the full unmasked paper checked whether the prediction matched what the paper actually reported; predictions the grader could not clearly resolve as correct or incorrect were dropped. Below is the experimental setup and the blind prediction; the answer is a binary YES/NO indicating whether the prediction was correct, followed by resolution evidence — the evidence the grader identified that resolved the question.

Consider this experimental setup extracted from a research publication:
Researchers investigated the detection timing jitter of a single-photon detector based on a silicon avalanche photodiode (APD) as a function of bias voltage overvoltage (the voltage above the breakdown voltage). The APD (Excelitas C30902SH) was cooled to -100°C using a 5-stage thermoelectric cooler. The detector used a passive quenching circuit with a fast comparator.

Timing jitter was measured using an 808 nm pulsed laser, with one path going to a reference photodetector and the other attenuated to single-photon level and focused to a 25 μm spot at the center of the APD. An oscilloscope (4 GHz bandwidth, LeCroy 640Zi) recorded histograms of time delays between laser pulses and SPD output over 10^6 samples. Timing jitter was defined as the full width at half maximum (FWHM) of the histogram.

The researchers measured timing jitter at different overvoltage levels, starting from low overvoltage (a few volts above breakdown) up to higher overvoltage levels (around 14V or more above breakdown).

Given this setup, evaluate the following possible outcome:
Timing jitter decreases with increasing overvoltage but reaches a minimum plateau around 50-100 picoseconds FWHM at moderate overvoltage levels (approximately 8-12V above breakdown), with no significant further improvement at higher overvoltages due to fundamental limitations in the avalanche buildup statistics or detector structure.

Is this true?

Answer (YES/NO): NO